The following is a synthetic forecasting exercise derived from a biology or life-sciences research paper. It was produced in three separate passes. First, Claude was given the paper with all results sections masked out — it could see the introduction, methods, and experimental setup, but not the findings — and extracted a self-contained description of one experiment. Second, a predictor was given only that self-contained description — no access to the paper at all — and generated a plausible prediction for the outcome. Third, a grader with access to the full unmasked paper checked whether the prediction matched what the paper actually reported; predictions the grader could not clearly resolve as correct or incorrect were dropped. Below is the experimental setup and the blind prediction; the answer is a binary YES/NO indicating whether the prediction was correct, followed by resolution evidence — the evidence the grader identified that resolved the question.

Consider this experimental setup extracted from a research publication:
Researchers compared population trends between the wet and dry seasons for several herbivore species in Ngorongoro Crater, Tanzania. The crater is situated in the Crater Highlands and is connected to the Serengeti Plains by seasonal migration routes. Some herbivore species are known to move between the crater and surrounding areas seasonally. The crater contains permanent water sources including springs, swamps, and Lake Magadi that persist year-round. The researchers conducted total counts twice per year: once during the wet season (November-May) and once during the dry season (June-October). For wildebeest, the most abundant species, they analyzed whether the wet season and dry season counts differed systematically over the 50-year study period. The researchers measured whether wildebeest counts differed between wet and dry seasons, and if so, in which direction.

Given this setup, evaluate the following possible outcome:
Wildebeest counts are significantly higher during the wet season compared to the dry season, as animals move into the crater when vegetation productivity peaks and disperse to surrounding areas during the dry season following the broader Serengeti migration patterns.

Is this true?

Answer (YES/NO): NO